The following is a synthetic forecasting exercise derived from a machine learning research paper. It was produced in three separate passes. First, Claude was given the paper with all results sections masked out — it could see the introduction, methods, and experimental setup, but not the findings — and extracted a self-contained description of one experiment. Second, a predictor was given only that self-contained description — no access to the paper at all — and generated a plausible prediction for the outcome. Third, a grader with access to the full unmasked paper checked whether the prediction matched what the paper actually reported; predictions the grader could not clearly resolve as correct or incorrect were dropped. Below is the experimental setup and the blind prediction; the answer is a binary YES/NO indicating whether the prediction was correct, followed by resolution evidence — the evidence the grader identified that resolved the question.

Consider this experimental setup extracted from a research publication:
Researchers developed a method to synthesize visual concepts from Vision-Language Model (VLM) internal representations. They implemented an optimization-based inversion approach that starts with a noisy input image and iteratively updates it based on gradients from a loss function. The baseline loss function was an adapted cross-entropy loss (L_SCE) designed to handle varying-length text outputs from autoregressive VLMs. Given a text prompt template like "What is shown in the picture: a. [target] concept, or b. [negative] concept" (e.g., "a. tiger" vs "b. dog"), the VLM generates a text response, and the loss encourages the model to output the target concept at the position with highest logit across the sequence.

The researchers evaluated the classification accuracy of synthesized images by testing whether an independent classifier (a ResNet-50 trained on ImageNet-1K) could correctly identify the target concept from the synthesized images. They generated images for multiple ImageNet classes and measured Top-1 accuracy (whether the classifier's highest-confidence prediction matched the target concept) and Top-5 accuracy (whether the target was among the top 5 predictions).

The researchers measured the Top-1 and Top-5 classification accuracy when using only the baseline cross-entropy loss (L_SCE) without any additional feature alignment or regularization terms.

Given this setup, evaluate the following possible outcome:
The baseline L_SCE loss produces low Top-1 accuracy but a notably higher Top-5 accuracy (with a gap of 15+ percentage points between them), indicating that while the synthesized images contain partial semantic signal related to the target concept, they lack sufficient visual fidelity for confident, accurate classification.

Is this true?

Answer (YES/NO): NO